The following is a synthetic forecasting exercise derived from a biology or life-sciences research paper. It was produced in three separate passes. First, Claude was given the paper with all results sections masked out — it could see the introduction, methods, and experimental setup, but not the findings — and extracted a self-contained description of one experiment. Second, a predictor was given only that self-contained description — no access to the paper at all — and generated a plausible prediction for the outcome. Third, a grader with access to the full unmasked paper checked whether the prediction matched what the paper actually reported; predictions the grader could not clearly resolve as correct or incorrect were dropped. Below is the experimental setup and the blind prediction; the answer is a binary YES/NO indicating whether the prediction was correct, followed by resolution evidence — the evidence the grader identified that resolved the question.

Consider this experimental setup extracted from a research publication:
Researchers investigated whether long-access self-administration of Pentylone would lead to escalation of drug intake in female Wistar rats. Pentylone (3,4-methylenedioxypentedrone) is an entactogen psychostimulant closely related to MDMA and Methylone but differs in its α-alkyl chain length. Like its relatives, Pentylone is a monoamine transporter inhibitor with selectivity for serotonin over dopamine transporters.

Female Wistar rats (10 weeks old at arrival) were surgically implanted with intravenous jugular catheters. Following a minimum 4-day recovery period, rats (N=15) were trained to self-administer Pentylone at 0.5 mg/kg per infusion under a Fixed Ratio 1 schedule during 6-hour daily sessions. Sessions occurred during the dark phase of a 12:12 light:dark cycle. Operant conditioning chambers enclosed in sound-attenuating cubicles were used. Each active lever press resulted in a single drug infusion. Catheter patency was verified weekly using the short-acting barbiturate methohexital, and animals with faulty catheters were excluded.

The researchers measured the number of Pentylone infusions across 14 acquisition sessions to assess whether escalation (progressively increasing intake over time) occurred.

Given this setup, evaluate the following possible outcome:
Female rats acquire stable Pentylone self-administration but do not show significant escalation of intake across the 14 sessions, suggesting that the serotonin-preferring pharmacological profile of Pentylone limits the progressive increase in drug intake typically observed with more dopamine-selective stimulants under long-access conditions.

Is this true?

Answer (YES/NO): NO